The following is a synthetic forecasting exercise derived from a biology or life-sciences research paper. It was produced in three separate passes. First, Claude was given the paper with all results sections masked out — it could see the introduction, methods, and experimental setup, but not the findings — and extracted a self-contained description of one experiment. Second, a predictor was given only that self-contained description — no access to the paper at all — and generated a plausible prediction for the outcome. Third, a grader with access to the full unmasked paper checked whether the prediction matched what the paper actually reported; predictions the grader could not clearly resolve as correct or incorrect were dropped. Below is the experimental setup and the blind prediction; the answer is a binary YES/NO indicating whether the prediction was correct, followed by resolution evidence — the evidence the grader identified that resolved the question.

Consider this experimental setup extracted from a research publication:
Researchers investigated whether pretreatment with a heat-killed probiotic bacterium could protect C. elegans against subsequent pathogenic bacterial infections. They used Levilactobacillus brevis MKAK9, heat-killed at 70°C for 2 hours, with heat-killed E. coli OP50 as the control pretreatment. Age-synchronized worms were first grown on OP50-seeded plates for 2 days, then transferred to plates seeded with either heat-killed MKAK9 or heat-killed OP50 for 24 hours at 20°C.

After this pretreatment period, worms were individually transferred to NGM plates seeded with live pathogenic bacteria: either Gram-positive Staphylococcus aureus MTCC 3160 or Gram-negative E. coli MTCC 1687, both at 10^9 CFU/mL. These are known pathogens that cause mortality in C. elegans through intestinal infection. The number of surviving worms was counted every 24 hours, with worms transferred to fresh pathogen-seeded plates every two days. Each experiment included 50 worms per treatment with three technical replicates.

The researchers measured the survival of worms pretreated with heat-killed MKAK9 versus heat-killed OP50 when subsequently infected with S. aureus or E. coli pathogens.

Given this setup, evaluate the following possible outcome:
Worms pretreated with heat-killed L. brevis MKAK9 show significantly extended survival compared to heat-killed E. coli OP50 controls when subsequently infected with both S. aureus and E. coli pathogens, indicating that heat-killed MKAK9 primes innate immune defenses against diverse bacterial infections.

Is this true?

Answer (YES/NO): YES